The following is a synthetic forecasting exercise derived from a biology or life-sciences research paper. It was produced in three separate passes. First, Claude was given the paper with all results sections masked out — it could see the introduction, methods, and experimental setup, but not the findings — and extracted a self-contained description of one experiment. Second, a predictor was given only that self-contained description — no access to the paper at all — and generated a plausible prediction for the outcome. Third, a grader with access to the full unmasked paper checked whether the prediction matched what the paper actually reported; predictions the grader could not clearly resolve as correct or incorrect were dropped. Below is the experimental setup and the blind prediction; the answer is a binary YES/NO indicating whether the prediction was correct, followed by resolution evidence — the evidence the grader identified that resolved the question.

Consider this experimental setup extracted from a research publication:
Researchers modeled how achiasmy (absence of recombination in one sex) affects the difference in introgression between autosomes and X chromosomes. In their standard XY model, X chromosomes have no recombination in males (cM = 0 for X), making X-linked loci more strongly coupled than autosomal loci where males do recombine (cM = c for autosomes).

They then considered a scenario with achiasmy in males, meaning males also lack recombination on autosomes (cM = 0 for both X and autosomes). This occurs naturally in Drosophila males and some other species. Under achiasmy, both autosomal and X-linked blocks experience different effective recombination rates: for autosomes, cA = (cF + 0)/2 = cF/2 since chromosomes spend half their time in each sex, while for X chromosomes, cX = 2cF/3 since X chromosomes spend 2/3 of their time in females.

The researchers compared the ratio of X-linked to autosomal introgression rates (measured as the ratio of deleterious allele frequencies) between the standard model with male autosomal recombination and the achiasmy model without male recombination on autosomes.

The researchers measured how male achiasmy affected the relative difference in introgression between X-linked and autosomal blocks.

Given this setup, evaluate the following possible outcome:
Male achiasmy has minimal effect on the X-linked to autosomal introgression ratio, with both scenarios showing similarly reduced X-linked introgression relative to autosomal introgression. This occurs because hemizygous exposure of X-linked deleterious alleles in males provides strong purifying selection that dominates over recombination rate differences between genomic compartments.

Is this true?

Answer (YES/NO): NO